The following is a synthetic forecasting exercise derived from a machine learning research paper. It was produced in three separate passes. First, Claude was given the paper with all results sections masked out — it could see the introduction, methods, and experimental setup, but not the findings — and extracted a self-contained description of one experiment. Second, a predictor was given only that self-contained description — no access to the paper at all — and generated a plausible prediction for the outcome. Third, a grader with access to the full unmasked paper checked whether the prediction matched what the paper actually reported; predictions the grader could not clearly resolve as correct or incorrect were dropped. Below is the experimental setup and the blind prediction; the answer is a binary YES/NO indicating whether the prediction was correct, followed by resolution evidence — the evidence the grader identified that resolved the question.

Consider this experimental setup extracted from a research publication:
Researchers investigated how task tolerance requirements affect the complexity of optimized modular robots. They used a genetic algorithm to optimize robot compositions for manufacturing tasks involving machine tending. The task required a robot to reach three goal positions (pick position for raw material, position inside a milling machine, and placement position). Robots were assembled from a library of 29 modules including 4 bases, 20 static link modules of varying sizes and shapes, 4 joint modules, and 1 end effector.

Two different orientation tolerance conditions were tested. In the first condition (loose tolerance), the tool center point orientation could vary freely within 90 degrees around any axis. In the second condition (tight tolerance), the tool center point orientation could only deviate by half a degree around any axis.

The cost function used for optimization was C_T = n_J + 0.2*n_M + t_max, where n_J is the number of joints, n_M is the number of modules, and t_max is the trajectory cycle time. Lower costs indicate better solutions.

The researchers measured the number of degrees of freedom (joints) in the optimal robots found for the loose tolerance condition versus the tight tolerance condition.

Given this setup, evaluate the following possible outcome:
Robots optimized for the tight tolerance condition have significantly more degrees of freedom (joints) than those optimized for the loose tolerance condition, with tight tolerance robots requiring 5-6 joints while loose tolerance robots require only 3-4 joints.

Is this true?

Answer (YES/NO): YES